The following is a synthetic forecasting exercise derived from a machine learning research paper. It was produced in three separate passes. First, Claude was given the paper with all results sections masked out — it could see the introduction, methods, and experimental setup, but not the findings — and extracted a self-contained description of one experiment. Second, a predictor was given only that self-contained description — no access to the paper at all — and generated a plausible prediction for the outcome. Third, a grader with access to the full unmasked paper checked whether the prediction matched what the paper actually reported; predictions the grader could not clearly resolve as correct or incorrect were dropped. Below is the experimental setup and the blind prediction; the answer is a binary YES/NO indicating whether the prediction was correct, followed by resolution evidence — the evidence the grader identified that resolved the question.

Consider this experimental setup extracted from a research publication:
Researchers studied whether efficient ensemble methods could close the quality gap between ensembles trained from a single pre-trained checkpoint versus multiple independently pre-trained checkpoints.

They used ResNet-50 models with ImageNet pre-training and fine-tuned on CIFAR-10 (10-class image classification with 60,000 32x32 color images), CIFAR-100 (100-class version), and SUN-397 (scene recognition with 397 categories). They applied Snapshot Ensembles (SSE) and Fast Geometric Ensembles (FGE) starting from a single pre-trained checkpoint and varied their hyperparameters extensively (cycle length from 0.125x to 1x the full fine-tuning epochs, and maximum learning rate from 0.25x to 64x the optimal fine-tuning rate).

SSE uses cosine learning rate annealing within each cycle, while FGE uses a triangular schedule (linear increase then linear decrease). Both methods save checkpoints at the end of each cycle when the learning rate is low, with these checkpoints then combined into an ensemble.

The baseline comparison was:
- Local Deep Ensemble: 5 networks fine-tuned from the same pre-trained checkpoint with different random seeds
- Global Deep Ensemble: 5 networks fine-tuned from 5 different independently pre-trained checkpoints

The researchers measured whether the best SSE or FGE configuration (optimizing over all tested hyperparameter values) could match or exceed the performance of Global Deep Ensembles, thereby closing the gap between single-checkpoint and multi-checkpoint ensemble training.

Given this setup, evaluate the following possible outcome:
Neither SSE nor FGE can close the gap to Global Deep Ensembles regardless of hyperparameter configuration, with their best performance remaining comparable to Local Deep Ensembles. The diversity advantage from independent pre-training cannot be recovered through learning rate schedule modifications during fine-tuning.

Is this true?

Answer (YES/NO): NO